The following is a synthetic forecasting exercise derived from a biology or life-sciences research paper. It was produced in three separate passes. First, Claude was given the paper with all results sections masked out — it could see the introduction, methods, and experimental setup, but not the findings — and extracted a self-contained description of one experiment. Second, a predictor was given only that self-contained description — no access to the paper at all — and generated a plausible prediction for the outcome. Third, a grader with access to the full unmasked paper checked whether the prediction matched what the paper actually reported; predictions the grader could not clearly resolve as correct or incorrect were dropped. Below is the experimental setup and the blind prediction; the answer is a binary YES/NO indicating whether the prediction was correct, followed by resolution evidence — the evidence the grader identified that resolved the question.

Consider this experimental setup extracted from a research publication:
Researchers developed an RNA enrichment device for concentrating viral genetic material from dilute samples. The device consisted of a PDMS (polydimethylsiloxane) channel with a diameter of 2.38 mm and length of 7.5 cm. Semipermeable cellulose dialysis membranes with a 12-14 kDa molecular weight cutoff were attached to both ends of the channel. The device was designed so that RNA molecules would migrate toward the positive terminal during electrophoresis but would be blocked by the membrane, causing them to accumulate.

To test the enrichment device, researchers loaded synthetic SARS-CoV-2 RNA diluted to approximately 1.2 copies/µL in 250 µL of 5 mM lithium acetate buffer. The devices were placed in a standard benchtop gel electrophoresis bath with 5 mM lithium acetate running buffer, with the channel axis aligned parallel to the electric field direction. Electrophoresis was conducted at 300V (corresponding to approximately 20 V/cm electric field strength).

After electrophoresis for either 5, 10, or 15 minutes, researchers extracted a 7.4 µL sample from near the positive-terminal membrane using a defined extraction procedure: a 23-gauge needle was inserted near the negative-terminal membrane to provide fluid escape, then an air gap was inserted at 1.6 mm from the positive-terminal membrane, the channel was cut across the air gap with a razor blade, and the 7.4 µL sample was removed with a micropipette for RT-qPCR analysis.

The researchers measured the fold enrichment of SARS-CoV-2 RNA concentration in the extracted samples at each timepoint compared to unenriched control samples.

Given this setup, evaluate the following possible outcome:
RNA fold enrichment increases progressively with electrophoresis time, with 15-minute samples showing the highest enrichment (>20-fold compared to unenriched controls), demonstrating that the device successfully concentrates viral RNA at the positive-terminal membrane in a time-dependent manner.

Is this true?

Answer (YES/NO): NO